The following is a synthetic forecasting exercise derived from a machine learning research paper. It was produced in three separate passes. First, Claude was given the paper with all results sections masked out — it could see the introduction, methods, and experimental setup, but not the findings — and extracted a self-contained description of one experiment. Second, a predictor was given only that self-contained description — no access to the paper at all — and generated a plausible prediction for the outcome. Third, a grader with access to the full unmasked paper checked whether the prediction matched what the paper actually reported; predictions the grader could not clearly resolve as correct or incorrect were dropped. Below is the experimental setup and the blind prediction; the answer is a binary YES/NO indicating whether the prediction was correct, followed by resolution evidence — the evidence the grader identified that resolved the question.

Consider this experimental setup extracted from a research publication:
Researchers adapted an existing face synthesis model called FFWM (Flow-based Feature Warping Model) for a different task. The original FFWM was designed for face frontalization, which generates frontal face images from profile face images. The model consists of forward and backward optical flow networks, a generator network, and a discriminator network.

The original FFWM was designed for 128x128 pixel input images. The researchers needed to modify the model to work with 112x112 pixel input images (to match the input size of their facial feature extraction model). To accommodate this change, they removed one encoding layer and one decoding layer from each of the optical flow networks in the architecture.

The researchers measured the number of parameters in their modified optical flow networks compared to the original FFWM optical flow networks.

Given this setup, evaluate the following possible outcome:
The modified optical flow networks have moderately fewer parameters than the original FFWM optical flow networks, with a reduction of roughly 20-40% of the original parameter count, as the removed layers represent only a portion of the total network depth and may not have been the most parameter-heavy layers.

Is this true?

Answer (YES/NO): NO